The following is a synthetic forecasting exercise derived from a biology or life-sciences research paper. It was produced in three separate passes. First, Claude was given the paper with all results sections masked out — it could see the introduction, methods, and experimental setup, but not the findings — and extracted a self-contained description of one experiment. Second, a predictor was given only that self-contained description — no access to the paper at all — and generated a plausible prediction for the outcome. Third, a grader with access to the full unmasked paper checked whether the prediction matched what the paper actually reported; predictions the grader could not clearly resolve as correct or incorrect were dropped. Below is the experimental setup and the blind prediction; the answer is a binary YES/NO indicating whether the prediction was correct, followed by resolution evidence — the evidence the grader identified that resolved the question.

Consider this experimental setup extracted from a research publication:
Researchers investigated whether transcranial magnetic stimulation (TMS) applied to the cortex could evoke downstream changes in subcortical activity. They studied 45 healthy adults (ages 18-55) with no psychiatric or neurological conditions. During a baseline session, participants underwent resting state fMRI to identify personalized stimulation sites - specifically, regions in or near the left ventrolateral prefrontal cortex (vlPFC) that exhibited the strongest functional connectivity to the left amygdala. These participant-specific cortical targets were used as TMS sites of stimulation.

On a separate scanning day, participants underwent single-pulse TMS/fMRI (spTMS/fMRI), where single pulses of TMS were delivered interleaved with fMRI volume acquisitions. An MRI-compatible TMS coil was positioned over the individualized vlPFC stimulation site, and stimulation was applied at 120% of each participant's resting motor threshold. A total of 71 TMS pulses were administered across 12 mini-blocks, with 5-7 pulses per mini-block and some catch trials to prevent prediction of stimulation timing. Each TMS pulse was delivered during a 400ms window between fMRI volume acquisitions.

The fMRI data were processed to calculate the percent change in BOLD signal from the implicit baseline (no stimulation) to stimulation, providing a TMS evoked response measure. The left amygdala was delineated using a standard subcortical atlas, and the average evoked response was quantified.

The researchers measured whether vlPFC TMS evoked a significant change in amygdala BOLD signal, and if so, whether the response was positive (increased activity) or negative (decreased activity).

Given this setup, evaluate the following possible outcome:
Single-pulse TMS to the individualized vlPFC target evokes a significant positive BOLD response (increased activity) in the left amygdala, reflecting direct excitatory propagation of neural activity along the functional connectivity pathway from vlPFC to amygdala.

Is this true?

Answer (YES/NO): NO